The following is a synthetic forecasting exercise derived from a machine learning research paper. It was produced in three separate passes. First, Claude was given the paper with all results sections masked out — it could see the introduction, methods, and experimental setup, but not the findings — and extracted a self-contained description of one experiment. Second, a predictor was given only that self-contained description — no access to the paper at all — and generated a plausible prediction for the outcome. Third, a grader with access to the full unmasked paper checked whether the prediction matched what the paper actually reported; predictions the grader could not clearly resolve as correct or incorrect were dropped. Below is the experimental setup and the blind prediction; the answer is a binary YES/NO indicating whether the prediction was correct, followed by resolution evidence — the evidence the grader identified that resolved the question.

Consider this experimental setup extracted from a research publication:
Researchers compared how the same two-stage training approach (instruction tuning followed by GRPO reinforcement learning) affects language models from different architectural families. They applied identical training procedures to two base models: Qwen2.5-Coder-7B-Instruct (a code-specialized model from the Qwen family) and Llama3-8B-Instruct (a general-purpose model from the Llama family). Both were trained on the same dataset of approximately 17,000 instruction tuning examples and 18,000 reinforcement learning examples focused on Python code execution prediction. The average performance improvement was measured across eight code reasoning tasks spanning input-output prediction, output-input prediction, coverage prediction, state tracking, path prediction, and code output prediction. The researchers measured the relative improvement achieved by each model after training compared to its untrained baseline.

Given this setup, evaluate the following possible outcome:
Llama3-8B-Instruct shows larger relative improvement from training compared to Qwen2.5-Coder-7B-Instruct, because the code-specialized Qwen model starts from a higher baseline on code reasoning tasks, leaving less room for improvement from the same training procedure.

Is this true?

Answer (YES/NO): YES